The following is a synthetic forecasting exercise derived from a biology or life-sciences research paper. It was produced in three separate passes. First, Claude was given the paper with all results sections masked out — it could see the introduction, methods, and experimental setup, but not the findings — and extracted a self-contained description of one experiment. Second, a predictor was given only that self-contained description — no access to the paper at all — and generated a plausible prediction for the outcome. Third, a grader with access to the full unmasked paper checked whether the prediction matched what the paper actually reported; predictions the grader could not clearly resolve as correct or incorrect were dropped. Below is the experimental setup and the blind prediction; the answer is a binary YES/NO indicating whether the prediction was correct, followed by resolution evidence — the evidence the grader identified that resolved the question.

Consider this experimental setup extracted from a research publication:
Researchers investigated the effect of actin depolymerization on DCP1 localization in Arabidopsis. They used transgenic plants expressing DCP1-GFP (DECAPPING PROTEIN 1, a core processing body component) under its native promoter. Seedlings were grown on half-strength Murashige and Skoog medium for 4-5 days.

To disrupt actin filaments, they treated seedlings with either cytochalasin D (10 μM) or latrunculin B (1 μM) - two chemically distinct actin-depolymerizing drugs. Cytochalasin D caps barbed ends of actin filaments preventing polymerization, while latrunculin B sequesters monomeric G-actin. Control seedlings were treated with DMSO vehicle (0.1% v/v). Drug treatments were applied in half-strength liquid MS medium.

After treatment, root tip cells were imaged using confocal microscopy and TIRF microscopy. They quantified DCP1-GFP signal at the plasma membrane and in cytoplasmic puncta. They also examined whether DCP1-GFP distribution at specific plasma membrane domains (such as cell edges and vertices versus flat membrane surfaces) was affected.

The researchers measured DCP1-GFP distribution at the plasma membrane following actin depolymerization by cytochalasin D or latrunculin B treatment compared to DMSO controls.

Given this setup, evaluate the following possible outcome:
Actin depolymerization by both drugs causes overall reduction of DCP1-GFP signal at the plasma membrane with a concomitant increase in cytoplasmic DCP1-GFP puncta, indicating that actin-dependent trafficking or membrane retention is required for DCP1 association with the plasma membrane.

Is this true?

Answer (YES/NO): NO